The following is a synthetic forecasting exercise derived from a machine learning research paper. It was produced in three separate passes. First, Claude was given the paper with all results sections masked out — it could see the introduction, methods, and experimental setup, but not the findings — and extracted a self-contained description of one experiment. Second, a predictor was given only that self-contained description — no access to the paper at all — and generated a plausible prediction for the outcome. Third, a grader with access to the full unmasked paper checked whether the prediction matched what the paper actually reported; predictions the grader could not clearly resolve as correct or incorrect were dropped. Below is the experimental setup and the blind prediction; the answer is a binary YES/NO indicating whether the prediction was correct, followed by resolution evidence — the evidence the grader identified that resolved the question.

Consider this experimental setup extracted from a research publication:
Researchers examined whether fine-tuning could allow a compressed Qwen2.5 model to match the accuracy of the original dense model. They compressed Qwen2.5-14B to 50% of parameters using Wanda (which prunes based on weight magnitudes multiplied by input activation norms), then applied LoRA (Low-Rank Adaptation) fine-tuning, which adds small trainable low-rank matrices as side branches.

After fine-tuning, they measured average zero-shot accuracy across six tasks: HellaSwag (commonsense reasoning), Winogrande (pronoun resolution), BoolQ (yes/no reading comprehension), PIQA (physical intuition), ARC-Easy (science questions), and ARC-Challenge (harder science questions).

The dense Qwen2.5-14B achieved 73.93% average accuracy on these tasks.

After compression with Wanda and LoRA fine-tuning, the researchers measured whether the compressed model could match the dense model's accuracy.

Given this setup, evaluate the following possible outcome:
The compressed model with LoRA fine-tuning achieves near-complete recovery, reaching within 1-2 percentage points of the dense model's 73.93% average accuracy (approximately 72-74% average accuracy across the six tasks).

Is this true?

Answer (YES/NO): YES